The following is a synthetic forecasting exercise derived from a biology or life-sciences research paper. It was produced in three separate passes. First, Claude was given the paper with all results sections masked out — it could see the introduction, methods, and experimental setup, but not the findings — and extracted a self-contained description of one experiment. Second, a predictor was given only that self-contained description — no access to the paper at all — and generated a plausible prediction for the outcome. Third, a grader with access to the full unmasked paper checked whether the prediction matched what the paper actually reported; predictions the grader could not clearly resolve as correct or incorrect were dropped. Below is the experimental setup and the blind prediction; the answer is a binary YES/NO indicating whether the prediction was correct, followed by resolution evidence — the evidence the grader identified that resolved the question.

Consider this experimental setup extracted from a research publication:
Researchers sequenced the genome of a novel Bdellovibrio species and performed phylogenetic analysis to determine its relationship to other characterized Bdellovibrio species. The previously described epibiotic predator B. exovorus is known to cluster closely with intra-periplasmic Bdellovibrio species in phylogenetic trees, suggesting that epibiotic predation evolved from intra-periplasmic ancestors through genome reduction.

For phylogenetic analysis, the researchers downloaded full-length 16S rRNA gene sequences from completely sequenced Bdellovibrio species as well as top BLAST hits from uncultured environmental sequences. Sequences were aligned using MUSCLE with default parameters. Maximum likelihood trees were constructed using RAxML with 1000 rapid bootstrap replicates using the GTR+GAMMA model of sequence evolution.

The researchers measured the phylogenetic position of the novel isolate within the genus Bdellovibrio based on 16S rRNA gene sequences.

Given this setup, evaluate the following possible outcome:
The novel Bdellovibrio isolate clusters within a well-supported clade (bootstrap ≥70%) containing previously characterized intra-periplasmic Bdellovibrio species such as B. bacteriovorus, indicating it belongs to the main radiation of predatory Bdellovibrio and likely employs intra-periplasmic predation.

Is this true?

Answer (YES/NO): NO